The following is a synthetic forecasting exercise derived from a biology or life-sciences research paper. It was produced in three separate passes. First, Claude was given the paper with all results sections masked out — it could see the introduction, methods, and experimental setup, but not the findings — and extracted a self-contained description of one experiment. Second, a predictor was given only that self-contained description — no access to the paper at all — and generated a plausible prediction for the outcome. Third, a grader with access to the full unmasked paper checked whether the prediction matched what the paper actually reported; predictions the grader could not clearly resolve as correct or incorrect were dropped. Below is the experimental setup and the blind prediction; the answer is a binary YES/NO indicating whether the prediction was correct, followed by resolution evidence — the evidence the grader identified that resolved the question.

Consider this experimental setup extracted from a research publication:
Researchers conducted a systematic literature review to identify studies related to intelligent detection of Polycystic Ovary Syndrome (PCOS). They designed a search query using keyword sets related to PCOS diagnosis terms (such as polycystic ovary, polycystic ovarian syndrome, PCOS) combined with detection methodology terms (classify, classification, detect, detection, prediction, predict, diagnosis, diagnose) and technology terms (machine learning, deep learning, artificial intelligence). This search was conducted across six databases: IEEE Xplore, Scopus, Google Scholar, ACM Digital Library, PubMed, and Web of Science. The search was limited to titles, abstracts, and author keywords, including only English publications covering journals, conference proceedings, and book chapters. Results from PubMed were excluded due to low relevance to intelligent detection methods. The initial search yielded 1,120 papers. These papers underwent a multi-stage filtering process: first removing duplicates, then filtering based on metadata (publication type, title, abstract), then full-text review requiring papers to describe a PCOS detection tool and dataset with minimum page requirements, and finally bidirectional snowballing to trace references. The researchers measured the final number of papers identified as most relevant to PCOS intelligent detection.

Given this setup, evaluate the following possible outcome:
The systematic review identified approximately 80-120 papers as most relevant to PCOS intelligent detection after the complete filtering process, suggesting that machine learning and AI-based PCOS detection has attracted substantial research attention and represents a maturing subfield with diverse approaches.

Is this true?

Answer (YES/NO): YES